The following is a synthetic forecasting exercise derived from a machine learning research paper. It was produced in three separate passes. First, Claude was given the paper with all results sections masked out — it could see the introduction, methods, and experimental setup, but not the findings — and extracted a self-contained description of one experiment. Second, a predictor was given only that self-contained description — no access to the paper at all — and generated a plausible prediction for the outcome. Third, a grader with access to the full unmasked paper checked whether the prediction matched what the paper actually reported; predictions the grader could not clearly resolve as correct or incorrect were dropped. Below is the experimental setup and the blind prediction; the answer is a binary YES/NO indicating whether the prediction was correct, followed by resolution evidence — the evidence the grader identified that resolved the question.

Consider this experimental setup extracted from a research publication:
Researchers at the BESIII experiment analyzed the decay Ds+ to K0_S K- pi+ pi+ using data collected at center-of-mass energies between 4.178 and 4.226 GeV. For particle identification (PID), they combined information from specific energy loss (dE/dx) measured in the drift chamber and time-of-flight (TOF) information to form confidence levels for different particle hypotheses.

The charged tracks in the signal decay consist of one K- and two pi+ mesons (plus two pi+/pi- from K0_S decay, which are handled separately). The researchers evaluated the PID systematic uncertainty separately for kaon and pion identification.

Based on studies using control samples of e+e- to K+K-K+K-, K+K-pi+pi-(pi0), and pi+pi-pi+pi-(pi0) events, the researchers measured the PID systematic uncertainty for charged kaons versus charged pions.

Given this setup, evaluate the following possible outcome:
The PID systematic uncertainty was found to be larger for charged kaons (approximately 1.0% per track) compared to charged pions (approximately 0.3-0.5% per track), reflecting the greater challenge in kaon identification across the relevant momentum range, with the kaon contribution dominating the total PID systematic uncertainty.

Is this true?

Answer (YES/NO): NO